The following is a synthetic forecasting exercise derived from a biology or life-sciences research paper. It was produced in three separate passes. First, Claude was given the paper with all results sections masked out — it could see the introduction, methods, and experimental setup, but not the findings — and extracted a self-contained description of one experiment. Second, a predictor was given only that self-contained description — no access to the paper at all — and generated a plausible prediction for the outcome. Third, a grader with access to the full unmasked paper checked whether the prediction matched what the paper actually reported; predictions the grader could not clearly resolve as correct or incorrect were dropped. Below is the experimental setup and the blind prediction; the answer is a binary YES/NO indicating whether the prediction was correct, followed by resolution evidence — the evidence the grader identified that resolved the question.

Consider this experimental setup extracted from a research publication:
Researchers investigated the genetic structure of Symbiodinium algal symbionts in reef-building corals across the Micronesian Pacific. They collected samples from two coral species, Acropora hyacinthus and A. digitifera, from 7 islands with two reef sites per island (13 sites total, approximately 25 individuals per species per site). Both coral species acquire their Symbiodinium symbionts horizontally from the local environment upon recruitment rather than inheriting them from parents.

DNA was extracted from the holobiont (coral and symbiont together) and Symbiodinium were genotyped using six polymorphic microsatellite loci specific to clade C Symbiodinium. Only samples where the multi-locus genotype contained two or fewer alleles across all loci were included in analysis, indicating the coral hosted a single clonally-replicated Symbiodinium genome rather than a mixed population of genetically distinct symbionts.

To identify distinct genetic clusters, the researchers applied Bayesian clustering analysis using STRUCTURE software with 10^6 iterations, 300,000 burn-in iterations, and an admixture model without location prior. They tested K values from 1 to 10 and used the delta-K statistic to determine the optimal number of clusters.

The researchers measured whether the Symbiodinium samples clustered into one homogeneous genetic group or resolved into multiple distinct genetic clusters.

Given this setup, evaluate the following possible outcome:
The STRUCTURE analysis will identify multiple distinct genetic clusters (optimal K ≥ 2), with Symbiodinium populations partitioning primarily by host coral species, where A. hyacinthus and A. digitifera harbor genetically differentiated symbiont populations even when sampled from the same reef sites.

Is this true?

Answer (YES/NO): NO